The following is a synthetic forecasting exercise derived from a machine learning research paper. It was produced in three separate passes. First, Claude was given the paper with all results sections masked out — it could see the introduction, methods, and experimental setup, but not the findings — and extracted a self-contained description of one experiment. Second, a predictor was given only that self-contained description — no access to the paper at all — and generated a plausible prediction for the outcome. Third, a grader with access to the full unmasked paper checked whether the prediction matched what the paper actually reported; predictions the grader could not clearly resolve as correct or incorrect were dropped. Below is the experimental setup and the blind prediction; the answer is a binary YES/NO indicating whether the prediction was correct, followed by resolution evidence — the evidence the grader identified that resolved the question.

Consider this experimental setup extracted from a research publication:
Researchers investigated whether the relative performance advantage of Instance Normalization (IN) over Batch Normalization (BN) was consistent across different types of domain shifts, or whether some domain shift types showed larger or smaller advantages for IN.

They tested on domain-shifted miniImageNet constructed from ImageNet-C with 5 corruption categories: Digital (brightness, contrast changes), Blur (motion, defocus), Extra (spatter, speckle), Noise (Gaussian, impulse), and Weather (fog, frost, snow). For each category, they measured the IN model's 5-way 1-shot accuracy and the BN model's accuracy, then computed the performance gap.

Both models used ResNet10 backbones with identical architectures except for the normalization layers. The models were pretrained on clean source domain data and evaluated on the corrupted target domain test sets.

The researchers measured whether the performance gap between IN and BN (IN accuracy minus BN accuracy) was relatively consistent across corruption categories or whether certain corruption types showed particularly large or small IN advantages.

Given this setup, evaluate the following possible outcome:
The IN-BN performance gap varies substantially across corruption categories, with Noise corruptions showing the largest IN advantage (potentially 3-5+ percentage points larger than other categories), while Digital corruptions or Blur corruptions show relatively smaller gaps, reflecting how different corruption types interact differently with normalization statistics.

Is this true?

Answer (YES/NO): NO